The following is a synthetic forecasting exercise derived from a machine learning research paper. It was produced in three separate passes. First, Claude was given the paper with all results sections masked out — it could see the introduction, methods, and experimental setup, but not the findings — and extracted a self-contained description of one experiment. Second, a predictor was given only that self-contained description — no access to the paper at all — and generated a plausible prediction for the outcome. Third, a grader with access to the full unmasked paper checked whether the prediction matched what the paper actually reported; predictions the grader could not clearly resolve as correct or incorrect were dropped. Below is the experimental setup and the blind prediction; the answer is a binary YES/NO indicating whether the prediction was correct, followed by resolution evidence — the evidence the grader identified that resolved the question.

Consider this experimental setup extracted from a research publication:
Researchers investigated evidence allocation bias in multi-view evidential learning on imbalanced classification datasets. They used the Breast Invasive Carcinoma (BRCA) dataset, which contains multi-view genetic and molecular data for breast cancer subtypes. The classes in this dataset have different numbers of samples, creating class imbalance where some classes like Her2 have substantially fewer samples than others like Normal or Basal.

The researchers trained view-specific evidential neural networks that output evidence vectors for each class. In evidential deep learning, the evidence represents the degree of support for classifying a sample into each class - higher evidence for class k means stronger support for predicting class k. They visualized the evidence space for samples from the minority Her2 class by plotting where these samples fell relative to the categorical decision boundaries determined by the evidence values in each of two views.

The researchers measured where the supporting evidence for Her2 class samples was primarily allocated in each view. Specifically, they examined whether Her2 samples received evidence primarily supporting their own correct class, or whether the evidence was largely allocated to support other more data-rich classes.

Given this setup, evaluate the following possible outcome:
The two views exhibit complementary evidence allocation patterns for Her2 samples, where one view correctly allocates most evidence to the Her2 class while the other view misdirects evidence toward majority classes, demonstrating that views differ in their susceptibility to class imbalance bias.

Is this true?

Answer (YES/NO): NO